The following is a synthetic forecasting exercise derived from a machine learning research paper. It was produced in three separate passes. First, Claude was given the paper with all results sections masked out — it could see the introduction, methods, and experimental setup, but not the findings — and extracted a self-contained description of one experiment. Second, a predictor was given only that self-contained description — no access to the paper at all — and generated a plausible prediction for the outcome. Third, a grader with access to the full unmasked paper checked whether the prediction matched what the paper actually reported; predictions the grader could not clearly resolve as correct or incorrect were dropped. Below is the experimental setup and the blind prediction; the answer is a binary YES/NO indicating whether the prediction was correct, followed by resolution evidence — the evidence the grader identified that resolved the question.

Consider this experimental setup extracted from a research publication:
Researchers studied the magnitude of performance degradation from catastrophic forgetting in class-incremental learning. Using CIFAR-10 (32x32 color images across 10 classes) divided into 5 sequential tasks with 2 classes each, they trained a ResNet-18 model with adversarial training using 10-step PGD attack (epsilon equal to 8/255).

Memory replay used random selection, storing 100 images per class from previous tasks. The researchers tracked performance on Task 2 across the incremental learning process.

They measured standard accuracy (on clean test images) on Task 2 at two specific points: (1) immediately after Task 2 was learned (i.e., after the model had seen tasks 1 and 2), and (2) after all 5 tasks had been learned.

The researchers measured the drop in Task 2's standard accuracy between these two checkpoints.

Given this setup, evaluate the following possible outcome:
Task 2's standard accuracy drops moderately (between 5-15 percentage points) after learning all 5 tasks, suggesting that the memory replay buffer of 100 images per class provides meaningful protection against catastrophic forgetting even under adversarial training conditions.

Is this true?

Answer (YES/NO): NO